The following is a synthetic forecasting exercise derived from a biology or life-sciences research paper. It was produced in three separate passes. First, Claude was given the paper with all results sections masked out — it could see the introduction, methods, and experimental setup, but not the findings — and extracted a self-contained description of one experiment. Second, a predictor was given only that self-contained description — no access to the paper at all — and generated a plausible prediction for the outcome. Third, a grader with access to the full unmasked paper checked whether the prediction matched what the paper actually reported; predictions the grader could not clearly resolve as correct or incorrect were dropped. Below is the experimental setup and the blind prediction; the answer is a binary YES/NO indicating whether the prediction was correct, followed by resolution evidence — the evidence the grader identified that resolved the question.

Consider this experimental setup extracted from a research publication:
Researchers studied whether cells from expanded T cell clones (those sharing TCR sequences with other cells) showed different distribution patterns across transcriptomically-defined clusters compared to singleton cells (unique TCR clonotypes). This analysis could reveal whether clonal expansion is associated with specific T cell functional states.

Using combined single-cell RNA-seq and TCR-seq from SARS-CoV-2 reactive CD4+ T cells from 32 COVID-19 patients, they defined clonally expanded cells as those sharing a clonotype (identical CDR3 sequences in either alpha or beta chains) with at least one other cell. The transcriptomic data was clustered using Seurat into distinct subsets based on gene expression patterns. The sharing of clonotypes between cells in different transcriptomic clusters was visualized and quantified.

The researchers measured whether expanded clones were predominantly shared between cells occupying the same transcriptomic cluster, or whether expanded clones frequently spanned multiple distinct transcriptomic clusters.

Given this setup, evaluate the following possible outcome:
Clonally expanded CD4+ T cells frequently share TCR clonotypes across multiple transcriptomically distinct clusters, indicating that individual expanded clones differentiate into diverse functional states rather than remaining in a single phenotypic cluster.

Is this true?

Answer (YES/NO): YES